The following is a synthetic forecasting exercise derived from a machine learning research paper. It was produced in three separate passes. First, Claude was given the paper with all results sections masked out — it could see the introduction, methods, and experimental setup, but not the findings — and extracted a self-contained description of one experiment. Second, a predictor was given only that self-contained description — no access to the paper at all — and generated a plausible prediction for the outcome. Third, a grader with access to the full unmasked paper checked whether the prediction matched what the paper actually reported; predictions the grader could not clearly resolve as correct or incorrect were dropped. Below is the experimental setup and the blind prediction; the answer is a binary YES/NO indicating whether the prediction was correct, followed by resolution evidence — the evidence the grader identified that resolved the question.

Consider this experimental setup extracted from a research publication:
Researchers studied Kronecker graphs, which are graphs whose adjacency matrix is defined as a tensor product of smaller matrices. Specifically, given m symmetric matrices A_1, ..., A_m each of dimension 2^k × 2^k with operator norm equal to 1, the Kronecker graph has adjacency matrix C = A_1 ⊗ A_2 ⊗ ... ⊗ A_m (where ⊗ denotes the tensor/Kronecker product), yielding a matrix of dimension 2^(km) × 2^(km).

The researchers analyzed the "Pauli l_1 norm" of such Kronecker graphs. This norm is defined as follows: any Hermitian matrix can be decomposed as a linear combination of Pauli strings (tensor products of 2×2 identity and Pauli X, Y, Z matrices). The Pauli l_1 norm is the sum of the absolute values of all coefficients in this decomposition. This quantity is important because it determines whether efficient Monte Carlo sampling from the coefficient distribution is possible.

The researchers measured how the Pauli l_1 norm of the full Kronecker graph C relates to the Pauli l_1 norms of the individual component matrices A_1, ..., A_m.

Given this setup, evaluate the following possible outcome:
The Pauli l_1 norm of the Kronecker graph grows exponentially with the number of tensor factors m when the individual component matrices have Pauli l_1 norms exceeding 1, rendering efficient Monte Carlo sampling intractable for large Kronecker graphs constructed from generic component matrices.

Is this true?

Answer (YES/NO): NO